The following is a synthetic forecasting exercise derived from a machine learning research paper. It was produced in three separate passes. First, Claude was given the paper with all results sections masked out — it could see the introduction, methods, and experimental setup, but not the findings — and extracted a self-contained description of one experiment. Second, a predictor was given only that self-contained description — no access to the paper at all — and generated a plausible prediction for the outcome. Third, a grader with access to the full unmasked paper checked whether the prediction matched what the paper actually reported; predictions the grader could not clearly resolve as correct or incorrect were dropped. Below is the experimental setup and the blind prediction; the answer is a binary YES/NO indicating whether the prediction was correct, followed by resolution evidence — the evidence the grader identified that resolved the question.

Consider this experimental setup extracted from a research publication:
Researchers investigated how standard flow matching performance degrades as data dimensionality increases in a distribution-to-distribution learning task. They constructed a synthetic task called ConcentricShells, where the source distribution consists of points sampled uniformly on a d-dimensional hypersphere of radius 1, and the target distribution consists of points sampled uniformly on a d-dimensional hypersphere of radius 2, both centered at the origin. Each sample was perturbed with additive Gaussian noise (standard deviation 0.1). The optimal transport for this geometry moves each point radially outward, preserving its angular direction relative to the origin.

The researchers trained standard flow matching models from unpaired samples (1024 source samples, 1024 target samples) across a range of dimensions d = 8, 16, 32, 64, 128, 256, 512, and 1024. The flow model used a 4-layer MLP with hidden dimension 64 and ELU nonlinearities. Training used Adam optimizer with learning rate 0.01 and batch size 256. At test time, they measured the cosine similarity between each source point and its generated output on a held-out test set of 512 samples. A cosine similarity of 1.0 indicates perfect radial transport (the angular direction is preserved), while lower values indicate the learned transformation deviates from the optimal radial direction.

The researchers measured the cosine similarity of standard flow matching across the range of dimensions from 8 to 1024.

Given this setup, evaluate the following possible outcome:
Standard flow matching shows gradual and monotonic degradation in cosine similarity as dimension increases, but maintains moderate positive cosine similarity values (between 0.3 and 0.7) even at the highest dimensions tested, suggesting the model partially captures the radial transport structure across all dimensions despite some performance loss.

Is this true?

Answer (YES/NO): NO